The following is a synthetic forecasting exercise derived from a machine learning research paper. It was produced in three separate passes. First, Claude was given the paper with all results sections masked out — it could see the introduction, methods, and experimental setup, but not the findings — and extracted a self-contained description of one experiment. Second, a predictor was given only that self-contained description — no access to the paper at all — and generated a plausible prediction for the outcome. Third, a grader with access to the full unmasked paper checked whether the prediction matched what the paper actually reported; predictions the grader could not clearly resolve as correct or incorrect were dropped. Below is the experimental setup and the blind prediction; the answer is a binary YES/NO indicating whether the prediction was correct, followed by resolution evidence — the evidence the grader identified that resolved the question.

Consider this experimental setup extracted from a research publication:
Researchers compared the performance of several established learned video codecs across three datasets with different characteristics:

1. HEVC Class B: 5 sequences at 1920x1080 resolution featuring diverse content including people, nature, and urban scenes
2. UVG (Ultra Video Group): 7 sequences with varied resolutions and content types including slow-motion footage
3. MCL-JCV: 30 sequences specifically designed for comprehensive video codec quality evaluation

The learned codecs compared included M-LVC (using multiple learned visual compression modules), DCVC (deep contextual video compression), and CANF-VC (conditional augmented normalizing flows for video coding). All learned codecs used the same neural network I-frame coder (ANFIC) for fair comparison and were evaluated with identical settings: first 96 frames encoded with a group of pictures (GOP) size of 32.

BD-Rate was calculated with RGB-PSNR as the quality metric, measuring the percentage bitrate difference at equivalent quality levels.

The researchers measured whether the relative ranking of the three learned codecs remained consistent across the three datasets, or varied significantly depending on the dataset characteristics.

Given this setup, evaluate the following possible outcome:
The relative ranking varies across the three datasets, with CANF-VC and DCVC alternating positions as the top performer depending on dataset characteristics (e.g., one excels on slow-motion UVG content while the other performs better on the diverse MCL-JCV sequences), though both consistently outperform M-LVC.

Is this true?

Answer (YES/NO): NO